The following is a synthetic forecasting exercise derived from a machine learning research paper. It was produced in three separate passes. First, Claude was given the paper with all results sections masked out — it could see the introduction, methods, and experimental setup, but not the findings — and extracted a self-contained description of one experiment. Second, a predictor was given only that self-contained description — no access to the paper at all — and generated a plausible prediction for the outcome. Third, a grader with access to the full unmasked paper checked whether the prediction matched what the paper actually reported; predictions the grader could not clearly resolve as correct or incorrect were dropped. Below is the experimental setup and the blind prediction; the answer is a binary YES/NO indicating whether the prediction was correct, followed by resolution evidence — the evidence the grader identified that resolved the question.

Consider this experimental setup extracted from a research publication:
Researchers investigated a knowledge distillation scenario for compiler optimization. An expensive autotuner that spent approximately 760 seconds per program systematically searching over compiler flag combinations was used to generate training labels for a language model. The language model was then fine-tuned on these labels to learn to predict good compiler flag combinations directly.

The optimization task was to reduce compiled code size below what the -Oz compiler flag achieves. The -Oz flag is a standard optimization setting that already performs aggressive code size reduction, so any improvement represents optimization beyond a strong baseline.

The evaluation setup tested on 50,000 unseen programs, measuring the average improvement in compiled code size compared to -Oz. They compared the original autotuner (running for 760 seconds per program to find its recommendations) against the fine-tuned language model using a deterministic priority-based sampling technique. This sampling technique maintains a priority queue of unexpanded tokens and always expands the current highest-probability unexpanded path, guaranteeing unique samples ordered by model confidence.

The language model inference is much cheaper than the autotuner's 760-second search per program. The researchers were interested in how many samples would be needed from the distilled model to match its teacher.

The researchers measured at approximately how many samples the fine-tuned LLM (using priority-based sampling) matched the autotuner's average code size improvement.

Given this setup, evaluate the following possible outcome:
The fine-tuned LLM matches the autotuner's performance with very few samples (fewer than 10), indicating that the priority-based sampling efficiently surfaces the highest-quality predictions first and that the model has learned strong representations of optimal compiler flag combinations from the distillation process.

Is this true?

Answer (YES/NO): NO